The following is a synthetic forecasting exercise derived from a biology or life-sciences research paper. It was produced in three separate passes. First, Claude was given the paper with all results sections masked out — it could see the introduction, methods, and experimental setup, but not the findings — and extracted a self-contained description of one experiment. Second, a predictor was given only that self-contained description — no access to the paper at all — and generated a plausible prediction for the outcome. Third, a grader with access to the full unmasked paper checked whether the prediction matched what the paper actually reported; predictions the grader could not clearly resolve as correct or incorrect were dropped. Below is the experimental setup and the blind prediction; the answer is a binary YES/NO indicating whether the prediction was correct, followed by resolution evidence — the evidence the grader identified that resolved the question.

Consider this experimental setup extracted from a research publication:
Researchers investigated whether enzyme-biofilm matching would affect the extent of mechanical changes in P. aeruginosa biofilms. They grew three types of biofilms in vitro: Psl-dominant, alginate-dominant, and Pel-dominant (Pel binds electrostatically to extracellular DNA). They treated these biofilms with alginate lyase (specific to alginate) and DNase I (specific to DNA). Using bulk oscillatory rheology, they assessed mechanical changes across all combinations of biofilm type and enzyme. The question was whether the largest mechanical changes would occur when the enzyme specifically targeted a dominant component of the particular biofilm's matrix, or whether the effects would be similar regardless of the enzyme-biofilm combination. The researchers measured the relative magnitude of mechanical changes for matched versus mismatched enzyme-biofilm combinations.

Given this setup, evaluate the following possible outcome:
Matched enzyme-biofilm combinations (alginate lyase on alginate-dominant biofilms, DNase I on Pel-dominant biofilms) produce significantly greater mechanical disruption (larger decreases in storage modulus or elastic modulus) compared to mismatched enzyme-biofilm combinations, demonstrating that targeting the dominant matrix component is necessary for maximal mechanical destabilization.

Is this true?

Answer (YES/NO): NO